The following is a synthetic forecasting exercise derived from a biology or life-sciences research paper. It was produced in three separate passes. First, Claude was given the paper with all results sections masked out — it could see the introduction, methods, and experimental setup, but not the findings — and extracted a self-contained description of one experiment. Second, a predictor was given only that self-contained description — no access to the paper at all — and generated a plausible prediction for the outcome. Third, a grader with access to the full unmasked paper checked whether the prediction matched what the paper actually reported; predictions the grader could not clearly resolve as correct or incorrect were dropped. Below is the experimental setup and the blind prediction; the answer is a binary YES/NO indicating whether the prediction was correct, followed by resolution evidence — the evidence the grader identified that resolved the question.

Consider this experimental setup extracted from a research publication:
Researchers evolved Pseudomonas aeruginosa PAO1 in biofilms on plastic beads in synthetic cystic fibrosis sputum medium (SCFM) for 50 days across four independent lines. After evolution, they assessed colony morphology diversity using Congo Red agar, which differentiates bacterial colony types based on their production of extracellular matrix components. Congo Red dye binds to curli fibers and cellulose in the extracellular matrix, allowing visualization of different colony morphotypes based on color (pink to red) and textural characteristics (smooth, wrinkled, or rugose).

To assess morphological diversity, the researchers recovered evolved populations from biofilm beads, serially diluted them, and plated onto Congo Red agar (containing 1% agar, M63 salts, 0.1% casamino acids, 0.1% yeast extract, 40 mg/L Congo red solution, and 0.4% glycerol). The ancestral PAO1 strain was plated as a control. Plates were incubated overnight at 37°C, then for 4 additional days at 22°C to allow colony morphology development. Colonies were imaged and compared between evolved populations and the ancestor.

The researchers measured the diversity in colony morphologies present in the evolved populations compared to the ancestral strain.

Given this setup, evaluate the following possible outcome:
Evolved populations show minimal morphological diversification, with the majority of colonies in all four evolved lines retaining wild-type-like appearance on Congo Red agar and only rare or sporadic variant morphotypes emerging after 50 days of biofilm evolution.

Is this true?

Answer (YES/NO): NO